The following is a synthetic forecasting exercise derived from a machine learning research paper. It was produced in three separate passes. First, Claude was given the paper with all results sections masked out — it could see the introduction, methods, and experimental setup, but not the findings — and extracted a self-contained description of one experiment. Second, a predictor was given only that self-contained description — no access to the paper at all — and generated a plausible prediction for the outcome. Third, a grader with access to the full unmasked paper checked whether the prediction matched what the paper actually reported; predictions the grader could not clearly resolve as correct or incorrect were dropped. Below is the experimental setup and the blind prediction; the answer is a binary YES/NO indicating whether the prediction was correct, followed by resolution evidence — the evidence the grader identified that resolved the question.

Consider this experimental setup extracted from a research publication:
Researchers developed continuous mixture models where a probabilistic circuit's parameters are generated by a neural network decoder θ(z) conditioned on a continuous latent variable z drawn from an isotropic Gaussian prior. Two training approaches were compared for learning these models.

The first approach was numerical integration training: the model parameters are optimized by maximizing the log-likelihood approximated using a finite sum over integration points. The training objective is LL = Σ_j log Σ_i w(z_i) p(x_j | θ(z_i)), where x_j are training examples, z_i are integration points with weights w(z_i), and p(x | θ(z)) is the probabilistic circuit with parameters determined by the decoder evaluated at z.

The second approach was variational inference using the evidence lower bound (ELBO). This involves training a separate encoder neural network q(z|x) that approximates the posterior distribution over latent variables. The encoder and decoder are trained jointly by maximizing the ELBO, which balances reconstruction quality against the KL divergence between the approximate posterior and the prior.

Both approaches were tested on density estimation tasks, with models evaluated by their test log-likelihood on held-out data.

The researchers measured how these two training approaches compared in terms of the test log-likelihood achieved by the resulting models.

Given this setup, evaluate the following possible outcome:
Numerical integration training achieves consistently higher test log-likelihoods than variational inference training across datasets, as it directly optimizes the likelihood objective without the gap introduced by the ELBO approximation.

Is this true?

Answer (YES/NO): YES